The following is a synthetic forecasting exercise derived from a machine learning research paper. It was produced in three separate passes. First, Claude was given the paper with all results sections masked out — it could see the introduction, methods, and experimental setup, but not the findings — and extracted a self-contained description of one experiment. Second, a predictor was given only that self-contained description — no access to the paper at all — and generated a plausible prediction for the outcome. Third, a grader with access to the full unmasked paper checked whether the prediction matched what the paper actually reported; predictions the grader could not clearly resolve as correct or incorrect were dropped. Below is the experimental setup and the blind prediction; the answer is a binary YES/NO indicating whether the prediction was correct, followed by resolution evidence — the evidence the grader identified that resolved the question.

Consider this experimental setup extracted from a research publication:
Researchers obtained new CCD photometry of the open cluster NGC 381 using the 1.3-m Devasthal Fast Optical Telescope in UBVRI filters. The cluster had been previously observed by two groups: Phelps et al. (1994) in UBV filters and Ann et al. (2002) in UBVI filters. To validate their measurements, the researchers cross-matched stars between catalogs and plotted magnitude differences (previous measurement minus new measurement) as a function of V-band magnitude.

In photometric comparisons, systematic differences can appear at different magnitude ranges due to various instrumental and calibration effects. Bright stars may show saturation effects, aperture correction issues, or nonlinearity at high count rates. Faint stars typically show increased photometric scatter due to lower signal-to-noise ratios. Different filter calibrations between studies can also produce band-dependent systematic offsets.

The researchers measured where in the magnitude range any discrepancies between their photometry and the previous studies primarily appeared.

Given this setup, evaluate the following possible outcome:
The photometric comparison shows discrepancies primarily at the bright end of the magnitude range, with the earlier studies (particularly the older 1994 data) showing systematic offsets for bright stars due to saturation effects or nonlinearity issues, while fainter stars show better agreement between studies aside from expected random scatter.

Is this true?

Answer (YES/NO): NO